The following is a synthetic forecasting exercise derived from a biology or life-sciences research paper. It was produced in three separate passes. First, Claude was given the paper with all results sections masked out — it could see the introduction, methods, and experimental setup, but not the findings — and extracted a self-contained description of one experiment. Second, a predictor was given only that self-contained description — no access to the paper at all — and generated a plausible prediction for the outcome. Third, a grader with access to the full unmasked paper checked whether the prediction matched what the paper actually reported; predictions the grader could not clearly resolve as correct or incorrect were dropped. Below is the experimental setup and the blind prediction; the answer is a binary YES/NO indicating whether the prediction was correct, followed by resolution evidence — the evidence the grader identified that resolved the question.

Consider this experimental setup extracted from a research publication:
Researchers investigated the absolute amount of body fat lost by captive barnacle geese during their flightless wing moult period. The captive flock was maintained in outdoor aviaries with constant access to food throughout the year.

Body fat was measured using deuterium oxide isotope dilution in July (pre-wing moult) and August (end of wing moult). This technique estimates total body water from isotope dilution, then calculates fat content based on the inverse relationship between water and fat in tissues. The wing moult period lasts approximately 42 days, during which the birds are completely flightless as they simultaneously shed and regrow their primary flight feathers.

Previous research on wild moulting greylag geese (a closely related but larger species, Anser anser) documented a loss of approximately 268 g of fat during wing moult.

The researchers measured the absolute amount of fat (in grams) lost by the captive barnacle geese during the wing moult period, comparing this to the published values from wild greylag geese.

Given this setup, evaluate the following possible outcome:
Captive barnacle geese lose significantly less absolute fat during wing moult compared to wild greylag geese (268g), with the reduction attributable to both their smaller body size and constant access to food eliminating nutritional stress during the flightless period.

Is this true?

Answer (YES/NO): NO